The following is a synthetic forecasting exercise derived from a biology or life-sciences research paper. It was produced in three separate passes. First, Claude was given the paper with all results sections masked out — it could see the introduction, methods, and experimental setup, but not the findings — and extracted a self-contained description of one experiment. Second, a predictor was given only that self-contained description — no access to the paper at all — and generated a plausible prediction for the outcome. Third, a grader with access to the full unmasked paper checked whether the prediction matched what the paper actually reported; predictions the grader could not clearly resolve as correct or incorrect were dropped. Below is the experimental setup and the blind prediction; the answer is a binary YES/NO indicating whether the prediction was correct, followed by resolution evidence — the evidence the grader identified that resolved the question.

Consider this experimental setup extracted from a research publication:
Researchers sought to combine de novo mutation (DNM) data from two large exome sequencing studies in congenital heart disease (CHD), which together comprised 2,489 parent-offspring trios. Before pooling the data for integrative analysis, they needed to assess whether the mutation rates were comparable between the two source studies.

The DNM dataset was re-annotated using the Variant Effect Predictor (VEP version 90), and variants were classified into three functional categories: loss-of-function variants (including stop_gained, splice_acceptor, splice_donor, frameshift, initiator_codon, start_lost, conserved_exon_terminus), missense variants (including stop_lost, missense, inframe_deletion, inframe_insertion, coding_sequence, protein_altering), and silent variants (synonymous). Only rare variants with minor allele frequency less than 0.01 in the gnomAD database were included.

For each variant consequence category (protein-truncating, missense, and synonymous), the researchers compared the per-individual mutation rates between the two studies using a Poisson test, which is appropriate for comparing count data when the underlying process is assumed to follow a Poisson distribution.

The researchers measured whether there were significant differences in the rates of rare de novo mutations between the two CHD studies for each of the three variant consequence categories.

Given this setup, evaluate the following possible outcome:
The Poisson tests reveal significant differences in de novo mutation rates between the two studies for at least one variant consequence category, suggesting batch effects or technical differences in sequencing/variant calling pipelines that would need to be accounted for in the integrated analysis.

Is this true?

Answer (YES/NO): NO